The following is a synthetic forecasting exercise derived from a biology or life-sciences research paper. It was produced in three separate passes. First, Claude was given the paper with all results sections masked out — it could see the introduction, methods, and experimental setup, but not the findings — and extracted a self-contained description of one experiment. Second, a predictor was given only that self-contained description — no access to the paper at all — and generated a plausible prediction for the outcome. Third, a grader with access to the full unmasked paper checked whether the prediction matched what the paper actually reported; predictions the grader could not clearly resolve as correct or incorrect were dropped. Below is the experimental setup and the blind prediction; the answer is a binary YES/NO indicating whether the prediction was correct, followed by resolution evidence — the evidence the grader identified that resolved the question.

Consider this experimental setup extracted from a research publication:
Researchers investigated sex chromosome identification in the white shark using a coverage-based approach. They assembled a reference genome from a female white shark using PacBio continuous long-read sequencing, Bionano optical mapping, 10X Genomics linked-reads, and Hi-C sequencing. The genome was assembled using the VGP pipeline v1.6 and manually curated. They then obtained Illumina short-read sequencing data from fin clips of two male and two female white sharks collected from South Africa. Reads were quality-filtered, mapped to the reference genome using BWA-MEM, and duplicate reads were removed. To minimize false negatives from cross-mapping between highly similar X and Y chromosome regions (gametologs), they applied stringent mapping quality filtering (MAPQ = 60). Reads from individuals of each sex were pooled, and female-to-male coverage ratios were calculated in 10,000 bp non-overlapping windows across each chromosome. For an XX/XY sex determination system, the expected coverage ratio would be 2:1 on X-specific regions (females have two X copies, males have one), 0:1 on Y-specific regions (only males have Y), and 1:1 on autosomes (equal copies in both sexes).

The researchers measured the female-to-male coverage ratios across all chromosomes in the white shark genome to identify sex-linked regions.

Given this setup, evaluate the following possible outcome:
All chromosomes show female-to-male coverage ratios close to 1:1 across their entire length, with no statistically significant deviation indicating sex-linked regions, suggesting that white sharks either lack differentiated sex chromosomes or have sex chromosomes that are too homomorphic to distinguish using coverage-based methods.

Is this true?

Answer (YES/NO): NO